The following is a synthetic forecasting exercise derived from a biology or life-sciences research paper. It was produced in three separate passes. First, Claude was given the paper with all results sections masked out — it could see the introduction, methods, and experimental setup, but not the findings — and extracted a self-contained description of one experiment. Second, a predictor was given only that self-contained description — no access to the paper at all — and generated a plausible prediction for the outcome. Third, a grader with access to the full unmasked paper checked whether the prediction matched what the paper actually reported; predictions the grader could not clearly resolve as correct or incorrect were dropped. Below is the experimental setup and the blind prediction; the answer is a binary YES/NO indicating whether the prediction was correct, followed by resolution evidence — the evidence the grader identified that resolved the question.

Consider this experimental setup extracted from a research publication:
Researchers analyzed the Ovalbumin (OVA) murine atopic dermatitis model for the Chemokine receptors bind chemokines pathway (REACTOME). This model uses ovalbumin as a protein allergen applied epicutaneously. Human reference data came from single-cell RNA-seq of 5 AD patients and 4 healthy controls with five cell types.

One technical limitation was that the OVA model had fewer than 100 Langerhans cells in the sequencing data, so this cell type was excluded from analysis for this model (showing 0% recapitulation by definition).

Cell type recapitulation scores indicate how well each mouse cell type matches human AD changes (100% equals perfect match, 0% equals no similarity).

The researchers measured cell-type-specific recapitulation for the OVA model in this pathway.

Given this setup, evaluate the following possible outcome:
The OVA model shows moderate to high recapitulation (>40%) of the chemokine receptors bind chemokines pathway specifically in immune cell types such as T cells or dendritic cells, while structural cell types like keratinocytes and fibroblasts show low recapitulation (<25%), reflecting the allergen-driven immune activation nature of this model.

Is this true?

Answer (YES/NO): NO